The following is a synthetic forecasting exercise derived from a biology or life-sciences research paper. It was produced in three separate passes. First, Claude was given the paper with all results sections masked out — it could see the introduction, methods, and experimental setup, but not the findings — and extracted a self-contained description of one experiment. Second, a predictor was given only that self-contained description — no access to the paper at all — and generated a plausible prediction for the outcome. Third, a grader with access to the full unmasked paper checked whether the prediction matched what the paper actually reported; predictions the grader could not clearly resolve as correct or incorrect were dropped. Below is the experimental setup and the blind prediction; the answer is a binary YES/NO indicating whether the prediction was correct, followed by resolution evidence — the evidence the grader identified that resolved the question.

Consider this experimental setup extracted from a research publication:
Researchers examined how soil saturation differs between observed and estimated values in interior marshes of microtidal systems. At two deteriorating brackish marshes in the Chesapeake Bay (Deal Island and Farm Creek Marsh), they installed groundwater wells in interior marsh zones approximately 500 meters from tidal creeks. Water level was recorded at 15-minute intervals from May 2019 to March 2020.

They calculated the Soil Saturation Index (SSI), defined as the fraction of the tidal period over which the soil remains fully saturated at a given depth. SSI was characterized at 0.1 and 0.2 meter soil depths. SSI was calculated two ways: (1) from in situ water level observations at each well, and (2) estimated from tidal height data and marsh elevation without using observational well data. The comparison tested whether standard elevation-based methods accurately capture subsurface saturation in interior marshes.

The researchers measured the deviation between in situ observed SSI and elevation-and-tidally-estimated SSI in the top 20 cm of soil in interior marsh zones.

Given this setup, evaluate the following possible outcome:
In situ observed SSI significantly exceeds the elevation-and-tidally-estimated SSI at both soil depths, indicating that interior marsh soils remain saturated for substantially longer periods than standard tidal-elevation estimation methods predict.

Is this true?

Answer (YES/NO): YES